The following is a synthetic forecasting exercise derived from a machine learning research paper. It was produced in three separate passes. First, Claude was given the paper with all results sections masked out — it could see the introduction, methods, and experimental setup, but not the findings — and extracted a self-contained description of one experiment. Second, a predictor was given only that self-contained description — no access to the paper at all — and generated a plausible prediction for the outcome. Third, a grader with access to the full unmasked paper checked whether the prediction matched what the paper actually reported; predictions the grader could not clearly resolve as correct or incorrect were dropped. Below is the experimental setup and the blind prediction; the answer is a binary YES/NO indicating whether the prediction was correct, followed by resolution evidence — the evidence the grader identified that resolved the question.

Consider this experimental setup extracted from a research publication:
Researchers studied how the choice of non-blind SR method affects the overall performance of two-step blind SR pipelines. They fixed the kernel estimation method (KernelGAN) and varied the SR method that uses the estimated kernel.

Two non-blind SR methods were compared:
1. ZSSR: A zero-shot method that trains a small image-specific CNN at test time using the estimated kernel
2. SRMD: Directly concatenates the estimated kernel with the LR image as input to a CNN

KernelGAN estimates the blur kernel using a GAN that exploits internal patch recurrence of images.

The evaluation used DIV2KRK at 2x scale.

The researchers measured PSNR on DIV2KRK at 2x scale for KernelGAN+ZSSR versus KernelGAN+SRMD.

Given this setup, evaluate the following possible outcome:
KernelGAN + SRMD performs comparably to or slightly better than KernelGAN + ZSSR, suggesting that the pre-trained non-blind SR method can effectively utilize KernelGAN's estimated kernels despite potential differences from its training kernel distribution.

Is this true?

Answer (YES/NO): NO